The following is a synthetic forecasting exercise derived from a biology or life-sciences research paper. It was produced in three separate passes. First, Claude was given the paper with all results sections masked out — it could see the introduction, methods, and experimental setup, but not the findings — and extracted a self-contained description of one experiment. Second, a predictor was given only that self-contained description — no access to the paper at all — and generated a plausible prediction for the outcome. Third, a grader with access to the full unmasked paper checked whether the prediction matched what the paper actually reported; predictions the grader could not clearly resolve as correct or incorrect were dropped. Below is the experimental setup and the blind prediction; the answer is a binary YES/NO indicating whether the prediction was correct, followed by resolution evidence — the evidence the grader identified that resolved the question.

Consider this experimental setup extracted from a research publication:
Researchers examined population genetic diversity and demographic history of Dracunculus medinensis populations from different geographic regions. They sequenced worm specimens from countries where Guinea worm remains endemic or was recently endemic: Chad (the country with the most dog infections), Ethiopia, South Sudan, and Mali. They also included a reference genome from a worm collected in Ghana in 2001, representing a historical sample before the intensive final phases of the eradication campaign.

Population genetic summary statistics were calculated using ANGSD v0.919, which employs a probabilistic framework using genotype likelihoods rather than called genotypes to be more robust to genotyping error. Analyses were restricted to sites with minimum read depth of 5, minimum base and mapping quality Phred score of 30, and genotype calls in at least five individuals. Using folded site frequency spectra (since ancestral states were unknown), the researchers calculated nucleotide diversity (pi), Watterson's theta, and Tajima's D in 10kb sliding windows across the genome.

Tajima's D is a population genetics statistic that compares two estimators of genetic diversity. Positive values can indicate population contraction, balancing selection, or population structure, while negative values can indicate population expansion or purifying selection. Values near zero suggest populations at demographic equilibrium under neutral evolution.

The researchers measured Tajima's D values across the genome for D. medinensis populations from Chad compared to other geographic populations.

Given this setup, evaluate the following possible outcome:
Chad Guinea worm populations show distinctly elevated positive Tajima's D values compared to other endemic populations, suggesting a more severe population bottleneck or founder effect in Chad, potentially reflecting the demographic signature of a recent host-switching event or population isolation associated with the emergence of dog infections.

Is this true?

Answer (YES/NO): NO